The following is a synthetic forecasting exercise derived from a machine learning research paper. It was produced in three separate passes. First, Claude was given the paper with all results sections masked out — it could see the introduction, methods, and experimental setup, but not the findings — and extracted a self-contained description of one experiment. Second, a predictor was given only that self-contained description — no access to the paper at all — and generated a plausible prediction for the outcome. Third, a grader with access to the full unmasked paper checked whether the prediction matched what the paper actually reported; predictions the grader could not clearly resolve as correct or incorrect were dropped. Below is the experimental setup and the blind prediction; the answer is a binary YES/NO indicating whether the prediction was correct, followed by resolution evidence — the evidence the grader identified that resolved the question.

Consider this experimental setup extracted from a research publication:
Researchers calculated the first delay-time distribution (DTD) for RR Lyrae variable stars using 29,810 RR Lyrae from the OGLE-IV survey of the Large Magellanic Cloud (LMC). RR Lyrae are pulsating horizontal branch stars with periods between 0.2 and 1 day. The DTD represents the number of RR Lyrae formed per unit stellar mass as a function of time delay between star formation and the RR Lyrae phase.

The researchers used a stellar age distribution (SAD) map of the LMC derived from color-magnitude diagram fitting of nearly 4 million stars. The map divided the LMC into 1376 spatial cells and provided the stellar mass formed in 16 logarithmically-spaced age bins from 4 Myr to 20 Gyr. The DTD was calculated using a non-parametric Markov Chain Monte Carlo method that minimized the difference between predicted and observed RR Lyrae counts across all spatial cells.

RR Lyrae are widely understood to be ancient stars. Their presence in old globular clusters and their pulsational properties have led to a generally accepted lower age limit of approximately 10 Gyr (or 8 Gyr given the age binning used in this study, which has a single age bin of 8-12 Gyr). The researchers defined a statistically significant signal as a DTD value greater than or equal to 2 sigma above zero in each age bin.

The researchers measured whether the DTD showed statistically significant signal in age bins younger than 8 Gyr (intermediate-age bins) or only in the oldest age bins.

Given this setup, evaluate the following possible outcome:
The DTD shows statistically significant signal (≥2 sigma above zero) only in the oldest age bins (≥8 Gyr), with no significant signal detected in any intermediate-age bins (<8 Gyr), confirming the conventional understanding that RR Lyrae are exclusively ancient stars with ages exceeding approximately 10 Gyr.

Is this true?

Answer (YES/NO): NO